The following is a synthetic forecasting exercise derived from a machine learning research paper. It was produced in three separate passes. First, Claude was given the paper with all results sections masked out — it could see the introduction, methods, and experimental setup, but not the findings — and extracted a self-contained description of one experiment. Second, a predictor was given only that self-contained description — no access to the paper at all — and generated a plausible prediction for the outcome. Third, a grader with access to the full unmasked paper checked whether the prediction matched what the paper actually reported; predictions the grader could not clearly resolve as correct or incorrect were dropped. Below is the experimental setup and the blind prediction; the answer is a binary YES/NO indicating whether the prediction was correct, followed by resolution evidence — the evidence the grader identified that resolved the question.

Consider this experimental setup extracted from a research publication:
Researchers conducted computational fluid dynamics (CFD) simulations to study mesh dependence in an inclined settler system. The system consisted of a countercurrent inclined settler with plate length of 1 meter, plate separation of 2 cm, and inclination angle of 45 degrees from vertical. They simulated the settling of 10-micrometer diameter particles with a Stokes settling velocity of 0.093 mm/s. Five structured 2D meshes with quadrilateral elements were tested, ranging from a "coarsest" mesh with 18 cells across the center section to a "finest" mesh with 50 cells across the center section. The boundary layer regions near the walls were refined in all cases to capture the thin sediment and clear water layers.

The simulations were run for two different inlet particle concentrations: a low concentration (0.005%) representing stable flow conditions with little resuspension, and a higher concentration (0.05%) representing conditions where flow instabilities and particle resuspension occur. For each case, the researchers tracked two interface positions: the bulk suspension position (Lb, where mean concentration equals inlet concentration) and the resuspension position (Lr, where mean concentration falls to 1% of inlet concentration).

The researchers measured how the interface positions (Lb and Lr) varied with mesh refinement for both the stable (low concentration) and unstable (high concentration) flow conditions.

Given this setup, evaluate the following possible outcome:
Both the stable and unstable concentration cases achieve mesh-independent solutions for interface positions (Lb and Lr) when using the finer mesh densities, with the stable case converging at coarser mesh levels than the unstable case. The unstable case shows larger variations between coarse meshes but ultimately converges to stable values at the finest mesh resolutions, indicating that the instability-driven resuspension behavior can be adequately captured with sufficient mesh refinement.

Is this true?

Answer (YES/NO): YES